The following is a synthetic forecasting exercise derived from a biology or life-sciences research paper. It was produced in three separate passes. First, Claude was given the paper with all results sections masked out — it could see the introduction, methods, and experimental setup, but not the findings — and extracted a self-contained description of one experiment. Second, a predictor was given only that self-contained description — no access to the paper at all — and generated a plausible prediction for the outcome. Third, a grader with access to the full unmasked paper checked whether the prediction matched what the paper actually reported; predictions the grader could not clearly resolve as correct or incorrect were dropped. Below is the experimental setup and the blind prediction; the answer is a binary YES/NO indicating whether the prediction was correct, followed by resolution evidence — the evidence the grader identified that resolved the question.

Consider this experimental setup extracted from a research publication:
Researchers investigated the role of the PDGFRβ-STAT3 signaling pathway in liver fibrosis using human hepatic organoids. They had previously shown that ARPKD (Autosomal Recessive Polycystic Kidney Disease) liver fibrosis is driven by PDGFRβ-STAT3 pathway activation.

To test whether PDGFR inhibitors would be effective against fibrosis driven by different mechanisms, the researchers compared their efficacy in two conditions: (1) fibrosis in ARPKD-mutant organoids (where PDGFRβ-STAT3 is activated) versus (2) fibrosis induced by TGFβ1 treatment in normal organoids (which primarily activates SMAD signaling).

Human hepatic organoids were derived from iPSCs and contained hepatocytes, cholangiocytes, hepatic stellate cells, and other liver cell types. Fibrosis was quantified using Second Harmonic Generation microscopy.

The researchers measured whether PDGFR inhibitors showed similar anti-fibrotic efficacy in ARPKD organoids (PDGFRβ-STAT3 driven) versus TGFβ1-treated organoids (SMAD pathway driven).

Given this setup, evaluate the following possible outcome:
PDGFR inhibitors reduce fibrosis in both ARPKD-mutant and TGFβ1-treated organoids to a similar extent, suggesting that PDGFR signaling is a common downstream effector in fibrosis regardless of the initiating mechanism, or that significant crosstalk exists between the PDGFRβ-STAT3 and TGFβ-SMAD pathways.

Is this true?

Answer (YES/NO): NO